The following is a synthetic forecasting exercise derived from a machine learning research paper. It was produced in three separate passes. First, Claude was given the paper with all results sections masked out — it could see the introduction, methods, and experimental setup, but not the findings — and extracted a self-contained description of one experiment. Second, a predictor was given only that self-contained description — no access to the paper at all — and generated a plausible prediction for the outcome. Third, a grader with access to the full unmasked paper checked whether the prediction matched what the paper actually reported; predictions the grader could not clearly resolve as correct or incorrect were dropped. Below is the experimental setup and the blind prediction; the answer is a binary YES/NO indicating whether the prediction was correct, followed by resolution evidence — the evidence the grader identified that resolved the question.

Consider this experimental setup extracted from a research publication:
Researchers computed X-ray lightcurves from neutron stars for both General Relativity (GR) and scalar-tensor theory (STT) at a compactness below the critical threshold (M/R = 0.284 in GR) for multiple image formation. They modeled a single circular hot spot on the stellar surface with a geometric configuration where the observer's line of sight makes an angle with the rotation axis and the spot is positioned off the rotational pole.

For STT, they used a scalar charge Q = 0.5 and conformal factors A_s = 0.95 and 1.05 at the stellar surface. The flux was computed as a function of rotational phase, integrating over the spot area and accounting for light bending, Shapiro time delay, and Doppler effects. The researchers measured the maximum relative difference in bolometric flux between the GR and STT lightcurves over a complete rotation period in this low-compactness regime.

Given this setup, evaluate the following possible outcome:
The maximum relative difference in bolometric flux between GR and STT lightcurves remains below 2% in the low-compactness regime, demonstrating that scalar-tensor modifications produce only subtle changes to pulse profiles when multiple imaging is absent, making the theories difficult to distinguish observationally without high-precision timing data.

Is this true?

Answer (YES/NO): NO